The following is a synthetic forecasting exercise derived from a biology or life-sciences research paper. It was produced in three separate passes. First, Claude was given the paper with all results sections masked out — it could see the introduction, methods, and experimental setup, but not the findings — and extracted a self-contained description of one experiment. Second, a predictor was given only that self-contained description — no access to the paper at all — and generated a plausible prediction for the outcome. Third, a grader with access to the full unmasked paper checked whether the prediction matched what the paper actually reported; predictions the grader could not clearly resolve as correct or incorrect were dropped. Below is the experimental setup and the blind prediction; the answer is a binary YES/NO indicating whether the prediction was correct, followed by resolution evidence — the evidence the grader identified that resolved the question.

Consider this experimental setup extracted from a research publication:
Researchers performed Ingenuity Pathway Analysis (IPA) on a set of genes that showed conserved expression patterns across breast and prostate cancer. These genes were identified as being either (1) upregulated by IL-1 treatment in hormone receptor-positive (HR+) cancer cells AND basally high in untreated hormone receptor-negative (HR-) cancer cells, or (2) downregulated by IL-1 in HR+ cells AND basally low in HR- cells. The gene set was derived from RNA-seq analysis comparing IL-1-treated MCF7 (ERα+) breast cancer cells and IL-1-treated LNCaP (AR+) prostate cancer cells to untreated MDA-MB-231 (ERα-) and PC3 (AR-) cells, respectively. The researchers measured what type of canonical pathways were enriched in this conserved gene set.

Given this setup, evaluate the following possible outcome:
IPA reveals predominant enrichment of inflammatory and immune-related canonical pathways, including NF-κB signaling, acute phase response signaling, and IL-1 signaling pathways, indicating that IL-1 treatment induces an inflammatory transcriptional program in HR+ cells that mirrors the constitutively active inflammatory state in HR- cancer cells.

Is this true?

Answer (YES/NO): NO